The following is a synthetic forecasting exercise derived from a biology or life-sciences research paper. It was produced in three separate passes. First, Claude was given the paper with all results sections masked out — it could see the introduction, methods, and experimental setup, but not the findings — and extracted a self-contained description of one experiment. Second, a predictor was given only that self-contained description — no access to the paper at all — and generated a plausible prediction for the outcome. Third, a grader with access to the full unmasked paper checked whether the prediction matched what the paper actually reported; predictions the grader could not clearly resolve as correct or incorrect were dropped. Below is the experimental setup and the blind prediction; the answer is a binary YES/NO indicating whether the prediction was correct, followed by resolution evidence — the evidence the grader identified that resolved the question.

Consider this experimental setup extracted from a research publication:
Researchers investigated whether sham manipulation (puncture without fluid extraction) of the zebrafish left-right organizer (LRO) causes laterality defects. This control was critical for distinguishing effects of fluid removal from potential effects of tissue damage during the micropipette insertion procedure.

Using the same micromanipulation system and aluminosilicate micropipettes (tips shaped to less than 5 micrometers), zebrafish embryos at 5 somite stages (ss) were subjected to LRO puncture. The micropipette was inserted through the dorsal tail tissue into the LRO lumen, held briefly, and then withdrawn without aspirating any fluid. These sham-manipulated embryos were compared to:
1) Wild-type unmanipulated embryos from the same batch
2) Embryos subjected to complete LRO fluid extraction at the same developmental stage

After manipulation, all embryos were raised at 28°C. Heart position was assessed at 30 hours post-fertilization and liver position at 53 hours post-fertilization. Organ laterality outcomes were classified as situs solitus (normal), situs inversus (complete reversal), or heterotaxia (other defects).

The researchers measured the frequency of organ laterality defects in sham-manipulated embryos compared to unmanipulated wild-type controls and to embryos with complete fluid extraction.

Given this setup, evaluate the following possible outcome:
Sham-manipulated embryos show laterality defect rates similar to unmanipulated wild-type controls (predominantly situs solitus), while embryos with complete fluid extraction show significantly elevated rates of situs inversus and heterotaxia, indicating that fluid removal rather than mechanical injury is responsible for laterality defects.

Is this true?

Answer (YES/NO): YES